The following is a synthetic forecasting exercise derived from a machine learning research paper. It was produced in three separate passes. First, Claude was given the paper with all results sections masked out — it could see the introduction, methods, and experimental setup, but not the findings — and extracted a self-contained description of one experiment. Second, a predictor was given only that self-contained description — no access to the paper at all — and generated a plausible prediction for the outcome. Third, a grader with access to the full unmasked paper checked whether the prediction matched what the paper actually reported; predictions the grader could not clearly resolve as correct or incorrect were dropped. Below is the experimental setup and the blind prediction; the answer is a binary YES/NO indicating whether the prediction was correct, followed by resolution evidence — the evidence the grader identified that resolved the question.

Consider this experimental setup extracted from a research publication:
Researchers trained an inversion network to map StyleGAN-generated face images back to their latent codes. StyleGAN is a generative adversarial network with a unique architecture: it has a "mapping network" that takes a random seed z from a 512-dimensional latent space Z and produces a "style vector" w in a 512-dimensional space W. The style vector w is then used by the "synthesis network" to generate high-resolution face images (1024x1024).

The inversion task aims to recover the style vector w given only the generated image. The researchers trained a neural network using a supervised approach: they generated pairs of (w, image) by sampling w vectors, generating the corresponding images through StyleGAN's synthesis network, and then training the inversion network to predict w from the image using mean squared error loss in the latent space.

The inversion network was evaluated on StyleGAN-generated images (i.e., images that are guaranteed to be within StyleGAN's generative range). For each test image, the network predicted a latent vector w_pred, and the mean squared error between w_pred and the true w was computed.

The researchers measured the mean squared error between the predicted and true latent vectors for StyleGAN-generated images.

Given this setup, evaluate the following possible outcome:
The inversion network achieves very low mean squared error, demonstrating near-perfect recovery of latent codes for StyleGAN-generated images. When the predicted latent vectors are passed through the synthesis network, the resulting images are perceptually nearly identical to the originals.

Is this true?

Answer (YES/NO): YES